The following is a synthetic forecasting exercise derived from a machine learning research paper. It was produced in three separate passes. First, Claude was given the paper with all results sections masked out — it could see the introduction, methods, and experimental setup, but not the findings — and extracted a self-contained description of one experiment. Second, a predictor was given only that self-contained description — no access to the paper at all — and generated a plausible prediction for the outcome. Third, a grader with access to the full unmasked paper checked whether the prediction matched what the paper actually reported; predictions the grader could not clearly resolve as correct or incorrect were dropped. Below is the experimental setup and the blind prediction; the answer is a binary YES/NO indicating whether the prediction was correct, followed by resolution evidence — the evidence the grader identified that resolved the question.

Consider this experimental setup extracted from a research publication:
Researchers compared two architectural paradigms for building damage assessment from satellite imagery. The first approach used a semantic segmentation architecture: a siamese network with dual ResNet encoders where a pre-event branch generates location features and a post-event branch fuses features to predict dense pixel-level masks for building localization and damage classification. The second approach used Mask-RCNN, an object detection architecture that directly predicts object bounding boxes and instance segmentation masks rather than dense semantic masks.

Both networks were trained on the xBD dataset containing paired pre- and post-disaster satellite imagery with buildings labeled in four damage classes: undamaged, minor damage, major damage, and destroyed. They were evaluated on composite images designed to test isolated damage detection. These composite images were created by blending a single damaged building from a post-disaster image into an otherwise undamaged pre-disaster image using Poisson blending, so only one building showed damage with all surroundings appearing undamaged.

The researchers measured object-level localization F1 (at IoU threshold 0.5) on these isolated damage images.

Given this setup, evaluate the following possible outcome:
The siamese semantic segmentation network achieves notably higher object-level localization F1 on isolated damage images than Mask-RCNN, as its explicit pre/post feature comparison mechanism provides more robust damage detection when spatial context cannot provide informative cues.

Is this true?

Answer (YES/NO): NO